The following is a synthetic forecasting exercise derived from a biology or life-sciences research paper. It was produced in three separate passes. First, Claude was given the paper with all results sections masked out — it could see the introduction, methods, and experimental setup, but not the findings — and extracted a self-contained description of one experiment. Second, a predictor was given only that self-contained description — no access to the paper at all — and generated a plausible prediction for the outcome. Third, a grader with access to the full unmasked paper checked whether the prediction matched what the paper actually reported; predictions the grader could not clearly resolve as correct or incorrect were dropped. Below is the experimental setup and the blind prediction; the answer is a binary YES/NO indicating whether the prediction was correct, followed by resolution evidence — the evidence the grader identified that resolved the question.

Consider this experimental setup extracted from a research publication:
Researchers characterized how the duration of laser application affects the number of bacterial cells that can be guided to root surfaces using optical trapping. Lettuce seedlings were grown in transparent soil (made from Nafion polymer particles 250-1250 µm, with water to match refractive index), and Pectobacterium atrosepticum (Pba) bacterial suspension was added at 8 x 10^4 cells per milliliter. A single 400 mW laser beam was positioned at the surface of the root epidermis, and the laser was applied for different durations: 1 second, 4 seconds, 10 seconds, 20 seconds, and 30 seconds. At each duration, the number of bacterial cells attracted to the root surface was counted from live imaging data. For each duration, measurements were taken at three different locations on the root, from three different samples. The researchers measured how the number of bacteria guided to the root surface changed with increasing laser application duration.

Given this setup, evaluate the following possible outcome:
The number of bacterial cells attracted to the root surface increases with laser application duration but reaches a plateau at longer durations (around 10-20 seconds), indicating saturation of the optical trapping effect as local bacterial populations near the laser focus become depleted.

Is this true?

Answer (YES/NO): NO